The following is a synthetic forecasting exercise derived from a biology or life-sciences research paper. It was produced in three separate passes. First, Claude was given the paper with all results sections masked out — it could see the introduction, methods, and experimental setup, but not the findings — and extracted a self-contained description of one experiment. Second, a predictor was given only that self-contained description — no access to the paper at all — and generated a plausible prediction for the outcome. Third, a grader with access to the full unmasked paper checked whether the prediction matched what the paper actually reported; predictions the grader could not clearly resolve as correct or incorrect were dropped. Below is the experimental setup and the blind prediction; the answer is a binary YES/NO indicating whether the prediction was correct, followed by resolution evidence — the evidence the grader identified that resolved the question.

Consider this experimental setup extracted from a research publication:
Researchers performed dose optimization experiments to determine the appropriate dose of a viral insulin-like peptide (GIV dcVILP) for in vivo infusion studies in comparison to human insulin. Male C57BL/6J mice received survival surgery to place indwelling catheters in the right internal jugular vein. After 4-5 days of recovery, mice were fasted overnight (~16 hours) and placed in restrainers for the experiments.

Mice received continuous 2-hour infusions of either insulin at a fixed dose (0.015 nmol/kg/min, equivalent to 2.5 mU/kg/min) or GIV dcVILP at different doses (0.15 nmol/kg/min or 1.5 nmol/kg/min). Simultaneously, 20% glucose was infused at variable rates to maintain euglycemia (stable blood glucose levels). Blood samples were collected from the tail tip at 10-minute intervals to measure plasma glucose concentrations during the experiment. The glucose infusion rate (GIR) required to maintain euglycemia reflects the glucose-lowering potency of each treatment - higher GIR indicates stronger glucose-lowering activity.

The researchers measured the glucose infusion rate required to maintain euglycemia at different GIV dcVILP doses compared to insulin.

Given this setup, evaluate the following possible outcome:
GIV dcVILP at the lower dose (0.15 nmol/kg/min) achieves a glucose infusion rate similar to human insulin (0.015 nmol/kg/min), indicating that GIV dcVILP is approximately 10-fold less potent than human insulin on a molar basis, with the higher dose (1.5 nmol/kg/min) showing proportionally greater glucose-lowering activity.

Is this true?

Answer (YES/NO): NO